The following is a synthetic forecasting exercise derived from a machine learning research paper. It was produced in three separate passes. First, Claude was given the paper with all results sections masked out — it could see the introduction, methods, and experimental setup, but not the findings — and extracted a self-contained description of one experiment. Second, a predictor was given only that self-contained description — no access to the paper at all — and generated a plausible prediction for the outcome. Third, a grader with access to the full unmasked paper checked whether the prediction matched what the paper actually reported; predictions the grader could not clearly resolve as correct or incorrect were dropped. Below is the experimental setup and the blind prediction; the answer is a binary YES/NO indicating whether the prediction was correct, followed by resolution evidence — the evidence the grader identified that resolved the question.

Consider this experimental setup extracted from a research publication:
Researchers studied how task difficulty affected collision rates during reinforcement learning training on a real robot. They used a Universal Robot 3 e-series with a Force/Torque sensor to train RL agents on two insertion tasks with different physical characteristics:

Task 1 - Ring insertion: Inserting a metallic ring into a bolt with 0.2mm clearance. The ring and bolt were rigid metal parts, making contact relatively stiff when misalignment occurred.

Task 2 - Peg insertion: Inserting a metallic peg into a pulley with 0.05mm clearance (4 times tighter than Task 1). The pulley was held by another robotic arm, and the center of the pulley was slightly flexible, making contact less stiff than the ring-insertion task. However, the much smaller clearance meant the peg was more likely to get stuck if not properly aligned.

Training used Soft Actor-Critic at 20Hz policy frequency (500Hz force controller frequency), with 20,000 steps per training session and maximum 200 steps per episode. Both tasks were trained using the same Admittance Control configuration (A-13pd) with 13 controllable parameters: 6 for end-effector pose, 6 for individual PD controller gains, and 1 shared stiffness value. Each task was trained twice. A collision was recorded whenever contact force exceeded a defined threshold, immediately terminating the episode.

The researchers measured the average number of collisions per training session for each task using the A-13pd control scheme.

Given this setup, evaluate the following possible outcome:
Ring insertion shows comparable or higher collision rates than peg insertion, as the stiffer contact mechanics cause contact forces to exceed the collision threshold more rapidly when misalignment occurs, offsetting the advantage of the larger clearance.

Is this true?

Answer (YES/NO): YES